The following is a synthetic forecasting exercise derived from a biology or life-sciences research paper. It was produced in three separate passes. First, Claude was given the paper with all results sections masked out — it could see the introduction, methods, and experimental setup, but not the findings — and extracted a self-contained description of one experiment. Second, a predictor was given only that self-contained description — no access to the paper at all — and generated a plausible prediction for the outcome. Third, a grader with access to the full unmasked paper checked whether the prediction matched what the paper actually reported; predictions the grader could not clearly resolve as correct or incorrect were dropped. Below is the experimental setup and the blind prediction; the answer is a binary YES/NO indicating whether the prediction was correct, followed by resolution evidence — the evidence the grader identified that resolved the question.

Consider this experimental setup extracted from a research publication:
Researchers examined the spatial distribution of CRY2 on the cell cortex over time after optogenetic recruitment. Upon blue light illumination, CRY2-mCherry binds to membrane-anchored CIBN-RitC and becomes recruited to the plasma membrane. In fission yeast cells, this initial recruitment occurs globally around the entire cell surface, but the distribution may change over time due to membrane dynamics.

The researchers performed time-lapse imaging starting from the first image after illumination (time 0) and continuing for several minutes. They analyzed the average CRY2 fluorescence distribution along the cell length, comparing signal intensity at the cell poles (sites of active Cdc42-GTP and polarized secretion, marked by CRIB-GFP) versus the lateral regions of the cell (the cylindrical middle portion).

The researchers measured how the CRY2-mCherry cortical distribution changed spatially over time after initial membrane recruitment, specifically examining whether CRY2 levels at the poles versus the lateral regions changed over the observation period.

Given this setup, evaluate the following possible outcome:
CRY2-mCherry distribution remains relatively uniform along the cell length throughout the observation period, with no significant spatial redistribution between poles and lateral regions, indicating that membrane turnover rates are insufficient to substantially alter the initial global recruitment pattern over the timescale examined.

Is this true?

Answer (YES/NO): NO